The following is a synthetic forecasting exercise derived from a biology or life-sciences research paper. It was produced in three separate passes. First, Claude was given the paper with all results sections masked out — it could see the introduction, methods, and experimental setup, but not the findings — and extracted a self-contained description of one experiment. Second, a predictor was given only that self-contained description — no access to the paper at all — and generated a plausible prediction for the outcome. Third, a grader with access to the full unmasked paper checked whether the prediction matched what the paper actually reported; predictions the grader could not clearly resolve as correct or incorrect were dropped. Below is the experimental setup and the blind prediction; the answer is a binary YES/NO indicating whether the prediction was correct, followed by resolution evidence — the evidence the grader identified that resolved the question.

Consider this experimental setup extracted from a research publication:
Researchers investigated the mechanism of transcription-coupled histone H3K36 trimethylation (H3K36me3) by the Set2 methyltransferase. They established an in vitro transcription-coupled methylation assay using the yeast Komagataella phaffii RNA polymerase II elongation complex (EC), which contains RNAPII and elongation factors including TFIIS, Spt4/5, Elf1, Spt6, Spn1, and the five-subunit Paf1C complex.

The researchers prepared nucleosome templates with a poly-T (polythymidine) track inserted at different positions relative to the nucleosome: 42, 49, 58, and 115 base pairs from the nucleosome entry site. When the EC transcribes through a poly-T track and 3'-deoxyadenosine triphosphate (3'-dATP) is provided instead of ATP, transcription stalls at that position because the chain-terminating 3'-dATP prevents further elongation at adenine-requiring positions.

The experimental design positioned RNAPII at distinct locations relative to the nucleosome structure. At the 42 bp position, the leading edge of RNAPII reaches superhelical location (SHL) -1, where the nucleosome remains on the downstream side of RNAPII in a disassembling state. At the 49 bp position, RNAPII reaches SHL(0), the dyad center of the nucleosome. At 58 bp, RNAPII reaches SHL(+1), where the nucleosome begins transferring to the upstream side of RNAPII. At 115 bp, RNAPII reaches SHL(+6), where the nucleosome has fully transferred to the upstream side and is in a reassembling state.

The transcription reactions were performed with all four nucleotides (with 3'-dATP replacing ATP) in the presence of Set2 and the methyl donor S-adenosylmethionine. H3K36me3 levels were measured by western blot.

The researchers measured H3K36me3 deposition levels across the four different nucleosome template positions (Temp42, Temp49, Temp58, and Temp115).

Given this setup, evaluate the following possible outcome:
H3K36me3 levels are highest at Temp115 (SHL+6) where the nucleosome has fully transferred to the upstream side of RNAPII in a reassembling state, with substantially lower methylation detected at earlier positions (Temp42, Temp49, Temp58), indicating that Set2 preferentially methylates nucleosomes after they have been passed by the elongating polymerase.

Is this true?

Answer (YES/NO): YES